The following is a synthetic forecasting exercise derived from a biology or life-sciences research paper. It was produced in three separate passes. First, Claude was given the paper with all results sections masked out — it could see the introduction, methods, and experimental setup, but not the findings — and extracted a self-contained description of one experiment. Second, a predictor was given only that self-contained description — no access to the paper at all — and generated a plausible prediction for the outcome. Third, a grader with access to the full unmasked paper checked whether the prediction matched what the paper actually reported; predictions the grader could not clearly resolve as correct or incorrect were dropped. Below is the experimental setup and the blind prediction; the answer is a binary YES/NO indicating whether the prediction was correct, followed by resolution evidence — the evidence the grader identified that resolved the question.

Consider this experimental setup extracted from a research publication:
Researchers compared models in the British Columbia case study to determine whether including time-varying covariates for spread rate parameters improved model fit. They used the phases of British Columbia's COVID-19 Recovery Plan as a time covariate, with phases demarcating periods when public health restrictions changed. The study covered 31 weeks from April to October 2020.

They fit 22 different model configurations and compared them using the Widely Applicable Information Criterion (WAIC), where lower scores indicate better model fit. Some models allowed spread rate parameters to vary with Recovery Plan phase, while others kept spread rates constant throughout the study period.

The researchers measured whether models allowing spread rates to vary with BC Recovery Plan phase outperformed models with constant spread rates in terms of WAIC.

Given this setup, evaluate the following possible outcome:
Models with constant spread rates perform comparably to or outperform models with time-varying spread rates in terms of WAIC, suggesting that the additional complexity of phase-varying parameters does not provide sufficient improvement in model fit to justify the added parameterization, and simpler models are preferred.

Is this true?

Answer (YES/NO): NO